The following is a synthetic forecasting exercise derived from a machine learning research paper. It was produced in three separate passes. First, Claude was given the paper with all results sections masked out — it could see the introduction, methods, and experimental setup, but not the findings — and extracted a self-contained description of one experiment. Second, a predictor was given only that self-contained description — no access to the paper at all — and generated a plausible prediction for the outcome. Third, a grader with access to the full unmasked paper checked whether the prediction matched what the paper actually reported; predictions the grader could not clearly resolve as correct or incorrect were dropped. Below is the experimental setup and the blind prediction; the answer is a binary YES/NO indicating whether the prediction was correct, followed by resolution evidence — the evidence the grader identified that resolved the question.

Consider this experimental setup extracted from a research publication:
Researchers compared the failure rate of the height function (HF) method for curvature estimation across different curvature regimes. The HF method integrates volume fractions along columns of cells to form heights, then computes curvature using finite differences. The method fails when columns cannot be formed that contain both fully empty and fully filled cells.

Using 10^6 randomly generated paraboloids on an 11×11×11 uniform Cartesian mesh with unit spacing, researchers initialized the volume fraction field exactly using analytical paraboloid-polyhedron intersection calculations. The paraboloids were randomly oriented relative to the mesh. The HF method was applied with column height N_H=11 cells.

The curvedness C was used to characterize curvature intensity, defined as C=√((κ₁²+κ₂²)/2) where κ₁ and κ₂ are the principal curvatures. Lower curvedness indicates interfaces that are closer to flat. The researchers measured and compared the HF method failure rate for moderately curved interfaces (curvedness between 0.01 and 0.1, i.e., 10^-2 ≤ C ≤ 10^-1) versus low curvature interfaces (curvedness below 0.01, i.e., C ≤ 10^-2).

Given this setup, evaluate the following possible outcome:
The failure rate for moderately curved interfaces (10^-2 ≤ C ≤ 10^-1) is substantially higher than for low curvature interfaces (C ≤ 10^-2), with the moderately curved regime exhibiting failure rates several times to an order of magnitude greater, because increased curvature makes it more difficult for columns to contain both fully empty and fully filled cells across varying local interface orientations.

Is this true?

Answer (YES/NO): NO